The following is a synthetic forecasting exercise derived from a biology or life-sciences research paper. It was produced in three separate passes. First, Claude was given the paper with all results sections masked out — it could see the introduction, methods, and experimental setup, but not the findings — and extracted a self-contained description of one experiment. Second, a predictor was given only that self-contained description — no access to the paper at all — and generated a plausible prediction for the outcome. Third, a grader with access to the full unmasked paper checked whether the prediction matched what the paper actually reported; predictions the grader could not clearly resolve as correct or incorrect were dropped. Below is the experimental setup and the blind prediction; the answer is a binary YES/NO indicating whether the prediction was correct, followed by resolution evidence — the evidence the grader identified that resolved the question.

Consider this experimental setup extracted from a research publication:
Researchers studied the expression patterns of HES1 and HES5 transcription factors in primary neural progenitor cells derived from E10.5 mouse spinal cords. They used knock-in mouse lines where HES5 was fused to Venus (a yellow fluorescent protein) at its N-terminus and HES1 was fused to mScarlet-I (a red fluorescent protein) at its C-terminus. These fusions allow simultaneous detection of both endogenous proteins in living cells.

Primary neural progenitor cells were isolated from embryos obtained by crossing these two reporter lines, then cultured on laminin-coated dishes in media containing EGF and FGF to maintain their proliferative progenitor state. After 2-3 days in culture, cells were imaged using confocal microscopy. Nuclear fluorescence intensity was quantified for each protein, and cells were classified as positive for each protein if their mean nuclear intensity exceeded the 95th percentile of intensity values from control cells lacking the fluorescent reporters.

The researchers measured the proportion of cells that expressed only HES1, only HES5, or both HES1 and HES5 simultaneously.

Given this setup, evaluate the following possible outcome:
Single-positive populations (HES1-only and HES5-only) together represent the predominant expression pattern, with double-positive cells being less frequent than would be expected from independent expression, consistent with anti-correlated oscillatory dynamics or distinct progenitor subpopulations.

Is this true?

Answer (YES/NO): NO